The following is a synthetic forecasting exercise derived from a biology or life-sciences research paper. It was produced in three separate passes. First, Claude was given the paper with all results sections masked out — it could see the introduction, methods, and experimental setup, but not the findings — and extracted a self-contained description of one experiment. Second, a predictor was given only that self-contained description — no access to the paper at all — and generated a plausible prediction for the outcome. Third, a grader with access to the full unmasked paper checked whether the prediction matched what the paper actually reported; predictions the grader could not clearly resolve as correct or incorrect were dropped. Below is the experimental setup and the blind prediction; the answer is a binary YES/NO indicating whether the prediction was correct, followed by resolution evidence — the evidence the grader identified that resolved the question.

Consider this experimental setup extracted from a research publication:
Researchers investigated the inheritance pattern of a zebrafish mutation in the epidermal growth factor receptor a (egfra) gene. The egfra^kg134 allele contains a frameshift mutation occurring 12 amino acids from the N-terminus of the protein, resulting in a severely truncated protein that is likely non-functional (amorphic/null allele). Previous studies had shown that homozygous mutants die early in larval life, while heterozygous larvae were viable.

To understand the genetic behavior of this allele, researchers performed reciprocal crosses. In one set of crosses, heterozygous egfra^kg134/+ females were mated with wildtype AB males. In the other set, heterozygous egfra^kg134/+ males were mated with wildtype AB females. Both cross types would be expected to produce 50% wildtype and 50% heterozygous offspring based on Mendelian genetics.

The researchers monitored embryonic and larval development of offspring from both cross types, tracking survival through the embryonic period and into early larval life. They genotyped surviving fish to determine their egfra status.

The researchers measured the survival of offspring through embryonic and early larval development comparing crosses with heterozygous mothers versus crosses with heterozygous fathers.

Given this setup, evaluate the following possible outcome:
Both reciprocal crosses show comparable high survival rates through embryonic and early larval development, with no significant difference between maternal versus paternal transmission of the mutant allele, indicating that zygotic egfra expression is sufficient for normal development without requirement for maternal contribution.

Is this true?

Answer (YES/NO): NO